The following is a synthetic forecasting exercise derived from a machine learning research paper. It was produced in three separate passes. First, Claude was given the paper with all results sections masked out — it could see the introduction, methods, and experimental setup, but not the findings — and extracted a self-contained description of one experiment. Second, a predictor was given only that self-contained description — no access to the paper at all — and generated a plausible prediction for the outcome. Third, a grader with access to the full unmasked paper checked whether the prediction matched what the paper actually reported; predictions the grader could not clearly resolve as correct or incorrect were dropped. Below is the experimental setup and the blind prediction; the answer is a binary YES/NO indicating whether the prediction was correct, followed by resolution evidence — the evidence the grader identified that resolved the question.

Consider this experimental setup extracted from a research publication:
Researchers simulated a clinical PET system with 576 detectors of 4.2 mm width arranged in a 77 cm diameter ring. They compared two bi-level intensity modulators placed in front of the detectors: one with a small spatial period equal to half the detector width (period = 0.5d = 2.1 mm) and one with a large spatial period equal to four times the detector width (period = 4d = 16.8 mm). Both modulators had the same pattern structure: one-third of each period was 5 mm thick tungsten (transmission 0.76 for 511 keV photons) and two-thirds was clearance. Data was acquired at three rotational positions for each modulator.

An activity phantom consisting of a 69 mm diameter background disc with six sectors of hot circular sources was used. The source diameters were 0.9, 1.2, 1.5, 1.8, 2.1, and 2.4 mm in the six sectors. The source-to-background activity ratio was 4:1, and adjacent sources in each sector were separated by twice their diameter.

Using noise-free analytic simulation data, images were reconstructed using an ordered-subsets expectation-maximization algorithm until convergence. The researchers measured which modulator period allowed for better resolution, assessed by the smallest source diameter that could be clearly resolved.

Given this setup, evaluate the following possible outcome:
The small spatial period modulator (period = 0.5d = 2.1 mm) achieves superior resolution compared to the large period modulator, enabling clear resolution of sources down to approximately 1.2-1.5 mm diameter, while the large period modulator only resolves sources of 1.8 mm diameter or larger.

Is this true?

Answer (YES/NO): NO